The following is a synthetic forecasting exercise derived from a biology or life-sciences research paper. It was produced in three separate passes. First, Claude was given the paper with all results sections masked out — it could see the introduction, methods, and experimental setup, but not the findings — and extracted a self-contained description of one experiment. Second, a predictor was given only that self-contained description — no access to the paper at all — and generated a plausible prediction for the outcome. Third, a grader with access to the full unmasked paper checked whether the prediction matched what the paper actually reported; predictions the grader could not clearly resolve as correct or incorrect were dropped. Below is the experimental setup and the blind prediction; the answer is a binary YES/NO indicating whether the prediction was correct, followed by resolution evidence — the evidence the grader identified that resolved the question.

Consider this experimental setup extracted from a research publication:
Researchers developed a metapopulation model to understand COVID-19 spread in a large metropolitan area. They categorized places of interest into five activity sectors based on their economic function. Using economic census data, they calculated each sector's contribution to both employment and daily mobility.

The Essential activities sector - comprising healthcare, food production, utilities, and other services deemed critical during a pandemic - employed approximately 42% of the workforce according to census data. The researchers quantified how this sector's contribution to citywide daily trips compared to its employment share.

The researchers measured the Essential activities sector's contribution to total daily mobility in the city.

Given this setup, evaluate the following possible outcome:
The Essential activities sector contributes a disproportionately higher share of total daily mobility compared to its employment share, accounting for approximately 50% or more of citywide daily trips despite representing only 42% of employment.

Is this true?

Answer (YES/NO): NO